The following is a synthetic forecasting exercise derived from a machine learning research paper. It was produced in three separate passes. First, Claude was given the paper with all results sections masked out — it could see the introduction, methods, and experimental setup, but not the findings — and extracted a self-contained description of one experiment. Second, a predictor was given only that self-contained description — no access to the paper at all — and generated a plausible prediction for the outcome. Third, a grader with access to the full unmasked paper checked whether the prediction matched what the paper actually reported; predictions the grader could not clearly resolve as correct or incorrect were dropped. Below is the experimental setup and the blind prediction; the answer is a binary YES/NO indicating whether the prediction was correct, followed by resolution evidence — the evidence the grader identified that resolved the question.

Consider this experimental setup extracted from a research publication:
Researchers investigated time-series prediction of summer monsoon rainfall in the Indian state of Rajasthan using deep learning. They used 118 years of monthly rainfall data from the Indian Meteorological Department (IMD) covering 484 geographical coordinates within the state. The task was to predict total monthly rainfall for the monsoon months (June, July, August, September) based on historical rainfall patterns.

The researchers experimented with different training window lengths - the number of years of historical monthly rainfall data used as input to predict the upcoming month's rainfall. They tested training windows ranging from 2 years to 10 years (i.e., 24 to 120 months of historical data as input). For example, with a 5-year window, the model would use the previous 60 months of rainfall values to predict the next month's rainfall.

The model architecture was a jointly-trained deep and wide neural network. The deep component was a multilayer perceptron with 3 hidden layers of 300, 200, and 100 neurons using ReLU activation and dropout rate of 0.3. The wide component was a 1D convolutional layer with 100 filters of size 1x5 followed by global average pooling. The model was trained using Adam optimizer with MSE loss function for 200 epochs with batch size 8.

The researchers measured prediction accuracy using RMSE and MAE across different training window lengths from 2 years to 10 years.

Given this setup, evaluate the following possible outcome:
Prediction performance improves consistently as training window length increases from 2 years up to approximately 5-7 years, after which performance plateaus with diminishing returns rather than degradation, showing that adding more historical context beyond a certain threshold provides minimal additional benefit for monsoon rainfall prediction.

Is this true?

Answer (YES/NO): NO